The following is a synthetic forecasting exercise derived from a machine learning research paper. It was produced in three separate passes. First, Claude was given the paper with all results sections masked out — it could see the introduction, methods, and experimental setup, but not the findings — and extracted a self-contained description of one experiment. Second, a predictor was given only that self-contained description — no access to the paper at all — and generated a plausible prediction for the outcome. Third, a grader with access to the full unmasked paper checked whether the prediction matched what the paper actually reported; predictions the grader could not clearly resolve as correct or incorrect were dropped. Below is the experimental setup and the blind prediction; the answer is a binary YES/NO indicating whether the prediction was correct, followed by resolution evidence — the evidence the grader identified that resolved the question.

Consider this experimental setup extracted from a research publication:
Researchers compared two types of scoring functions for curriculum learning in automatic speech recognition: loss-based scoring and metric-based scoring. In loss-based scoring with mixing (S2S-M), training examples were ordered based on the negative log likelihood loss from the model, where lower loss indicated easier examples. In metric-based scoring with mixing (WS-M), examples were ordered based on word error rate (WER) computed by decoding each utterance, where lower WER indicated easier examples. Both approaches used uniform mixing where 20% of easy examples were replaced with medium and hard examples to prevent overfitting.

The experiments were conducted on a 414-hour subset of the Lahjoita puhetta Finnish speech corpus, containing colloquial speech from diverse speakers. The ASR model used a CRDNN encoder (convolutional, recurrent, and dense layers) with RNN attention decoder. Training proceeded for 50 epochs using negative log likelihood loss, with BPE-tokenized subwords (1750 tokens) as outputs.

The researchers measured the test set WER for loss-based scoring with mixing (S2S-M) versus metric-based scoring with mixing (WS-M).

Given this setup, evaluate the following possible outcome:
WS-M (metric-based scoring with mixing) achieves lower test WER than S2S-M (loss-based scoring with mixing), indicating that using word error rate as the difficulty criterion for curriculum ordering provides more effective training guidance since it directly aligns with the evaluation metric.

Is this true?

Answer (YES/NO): YES